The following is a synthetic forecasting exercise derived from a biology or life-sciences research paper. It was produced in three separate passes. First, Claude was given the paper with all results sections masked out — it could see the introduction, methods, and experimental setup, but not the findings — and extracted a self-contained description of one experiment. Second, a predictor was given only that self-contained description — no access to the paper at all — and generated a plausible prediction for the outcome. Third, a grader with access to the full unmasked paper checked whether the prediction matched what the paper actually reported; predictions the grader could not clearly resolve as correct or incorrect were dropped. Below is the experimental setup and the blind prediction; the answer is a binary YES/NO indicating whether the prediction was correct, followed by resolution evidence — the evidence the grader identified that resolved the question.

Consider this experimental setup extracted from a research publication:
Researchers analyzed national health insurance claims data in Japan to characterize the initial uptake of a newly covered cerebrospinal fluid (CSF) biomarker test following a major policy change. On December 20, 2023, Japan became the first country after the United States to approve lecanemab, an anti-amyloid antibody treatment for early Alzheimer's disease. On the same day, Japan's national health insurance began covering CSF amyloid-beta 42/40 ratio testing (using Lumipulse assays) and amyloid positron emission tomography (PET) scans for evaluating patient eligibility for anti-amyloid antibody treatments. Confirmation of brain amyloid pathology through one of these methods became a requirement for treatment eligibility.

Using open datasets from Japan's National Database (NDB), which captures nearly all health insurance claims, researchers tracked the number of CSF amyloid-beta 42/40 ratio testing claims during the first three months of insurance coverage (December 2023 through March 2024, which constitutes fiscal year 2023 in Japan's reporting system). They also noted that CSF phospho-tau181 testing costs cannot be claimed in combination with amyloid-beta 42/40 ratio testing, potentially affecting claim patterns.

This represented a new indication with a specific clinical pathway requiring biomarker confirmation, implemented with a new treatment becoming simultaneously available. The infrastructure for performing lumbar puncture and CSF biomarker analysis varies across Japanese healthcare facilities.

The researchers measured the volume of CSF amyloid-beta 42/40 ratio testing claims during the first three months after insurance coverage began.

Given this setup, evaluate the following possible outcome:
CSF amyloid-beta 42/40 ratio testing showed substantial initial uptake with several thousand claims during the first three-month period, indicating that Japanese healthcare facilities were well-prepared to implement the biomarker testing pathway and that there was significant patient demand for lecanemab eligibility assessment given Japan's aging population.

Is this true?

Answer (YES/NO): NO